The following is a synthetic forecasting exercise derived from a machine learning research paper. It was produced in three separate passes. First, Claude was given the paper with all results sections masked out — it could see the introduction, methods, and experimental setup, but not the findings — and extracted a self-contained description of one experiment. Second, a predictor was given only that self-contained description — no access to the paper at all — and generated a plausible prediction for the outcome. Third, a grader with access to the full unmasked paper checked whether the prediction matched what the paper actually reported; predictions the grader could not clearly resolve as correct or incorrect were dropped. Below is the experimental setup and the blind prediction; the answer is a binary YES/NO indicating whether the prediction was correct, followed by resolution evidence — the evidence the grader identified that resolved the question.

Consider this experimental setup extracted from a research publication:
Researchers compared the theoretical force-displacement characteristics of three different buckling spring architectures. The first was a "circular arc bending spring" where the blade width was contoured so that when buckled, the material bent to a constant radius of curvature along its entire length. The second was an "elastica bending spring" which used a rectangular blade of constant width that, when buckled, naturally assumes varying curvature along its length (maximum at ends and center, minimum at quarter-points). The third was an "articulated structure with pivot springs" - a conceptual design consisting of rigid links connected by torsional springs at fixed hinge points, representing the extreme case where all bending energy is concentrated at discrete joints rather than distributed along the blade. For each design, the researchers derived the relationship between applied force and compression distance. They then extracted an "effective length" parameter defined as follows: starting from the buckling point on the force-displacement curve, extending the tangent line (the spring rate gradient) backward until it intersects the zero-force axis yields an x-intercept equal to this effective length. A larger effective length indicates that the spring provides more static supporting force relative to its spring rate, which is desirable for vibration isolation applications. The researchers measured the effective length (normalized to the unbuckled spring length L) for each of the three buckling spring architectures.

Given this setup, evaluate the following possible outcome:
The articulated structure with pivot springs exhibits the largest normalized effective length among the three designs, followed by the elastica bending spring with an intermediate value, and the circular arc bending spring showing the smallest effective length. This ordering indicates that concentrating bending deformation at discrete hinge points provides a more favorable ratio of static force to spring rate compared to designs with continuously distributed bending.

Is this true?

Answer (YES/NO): YES